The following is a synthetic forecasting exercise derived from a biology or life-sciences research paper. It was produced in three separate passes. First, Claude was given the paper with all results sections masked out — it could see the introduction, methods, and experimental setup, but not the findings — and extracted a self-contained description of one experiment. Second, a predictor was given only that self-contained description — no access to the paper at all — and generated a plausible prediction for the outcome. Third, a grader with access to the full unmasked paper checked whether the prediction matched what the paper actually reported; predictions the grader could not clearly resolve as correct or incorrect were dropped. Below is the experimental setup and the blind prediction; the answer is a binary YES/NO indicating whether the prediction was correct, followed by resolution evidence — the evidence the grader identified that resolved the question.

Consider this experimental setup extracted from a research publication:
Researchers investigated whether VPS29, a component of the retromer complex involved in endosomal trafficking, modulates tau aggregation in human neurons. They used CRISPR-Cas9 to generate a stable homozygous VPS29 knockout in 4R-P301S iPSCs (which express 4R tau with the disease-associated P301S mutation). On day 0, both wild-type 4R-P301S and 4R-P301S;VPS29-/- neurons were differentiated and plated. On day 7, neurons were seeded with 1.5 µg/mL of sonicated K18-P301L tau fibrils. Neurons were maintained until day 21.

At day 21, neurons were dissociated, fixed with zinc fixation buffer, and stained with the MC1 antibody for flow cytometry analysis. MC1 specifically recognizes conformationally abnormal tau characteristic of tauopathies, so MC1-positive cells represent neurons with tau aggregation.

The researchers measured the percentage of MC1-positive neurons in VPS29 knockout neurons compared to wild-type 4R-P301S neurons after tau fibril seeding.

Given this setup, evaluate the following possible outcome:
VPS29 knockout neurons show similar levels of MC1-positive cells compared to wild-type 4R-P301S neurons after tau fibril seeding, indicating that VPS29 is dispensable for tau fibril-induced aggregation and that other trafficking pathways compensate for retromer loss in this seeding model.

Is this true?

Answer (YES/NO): NO